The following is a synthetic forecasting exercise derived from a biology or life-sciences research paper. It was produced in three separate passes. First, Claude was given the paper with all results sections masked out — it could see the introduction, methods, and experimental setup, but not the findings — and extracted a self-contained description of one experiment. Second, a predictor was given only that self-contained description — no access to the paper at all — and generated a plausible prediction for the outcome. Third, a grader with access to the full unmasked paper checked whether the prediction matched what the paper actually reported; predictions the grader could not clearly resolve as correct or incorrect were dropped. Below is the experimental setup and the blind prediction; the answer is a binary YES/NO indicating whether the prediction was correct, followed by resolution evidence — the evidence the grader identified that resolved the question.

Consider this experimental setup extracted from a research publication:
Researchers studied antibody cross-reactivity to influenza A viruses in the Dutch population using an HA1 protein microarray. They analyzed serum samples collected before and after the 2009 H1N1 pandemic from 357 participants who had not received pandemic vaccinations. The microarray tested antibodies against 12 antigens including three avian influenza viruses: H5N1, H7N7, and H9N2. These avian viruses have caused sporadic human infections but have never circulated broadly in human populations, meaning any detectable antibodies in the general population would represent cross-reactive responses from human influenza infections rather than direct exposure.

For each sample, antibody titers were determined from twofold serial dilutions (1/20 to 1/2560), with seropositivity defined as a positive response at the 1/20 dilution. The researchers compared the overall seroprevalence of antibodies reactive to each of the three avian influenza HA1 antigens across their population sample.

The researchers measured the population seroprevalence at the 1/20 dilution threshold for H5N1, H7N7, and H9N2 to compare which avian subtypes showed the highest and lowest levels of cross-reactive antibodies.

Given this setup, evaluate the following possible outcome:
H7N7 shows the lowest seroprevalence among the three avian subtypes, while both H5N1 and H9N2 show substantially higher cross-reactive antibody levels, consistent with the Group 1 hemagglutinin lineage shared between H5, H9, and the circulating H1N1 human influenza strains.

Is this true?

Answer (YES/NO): NO